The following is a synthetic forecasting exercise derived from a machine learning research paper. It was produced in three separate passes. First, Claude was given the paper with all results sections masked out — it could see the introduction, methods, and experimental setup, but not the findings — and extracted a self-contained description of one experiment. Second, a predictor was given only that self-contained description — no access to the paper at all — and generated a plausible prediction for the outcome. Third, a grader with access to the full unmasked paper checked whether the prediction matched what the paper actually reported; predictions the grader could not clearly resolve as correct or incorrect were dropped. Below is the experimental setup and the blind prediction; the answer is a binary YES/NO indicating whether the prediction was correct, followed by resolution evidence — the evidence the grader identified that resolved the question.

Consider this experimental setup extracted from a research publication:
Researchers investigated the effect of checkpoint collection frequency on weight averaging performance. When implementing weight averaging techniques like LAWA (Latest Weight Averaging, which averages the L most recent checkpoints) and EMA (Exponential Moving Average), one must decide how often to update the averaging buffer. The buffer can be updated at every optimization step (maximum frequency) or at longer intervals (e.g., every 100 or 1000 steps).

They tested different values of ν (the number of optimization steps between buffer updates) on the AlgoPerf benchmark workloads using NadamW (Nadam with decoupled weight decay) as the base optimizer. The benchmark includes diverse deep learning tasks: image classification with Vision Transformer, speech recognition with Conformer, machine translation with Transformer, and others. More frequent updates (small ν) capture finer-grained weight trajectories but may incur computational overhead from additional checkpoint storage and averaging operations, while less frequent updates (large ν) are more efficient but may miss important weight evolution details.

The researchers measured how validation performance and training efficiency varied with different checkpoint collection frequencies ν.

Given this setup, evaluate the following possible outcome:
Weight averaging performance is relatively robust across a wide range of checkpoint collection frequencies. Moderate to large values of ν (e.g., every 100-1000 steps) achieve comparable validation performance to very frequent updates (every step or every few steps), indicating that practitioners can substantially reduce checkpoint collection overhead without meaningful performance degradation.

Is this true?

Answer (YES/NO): NO